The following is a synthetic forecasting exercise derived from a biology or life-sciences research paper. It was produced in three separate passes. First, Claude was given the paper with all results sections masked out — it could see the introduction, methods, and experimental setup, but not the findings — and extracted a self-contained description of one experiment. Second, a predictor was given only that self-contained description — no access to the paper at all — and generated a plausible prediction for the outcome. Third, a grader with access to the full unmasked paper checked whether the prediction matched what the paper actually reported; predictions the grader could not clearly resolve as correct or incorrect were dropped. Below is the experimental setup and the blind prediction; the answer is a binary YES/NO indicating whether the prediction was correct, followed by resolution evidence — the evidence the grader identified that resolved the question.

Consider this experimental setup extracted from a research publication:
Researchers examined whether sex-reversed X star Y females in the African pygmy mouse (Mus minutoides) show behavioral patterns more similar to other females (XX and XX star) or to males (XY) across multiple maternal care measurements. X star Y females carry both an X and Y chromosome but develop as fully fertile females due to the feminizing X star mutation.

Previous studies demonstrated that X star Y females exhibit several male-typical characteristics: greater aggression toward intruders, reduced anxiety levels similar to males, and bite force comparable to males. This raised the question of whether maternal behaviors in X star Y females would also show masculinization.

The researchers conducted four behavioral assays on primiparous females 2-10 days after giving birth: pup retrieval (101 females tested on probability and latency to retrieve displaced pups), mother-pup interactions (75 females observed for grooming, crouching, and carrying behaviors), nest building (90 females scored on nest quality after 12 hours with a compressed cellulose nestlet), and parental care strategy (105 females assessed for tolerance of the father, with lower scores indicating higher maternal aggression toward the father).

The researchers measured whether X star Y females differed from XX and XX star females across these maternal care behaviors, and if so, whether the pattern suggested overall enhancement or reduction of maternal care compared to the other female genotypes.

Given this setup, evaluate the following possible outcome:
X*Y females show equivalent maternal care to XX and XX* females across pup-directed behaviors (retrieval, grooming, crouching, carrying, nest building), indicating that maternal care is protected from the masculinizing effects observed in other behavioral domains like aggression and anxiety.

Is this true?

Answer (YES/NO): NO